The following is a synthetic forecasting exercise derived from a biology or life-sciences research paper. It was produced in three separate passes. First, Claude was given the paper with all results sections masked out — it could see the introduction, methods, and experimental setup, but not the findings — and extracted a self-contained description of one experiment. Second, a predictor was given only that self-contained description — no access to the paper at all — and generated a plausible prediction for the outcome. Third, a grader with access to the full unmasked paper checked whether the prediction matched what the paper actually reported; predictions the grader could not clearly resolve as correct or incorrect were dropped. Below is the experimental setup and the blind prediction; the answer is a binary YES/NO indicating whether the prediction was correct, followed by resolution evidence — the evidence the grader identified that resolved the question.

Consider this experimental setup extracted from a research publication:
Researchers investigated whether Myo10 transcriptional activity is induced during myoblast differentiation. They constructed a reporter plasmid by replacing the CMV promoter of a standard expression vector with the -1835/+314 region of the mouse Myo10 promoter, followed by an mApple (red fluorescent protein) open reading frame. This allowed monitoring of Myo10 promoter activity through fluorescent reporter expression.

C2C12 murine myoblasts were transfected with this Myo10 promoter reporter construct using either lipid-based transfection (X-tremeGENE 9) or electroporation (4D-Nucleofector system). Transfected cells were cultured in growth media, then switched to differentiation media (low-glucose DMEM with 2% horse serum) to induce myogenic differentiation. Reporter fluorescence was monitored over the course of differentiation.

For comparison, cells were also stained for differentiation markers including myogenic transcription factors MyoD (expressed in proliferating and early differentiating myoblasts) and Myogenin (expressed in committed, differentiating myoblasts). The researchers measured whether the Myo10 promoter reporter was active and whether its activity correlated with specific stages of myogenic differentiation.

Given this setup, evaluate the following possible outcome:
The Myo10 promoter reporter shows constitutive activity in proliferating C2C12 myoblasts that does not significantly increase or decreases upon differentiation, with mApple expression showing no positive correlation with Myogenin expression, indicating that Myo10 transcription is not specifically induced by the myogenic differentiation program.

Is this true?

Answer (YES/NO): NO